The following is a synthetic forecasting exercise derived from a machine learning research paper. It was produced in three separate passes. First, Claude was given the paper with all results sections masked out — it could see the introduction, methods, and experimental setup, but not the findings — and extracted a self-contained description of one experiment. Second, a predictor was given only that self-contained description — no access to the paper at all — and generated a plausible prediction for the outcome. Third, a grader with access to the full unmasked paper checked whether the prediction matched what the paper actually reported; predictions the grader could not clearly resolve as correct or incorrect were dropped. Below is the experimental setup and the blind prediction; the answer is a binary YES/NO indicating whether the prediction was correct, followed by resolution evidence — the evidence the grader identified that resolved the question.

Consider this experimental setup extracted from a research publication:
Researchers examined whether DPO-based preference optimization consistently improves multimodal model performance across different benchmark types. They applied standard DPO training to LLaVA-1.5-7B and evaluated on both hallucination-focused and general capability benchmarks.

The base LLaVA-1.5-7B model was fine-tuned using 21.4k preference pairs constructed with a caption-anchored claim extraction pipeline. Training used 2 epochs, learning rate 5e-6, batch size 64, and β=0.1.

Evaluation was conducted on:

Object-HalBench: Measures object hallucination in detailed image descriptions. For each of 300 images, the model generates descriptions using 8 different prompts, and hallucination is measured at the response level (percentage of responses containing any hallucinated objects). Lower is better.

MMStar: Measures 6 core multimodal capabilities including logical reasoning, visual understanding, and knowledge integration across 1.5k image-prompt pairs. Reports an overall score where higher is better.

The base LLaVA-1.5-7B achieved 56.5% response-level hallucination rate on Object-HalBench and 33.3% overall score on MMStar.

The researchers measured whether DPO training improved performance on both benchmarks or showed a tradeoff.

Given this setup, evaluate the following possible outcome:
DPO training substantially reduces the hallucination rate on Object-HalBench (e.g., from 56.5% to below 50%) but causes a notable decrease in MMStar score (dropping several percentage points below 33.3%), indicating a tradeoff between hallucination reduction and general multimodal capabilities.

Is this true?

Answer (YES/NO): NO